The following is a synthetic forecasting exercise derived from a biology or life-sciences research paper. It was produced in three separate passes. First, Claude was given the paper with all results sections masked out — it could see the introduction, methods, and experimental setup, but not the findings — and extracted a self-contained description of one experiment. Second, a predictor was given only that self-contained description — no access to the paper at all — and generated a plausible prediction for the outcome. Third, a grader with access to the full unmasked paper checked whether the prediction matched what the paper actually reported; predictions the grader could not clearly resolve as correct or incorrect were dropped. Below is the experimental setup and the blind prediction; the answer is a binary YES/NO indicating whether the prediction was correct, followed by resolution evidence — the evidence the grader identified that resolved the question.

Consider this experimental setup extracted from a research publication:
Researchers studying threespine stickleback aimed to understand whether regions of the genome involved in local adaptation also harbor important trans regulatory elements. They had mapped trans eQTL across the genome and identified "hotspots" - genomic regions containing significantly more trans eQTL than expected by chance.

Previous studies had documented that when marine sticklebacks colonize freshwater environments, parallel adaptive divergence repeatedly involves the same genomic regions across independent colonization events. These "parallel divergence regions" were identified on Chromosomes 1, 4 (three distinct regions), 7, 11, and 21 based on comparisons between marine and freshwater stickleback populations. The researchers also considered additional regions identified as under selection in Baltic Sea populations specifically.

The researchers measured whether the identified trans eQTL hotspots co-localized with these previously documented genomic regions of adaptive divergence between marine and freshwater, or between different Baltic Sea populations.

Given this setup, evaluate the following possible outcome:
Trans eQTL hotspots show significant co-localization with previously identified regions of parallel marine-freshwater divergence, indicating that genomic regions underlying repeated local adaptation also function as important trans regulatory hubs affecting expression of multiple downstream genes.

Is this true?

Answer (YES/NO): NO